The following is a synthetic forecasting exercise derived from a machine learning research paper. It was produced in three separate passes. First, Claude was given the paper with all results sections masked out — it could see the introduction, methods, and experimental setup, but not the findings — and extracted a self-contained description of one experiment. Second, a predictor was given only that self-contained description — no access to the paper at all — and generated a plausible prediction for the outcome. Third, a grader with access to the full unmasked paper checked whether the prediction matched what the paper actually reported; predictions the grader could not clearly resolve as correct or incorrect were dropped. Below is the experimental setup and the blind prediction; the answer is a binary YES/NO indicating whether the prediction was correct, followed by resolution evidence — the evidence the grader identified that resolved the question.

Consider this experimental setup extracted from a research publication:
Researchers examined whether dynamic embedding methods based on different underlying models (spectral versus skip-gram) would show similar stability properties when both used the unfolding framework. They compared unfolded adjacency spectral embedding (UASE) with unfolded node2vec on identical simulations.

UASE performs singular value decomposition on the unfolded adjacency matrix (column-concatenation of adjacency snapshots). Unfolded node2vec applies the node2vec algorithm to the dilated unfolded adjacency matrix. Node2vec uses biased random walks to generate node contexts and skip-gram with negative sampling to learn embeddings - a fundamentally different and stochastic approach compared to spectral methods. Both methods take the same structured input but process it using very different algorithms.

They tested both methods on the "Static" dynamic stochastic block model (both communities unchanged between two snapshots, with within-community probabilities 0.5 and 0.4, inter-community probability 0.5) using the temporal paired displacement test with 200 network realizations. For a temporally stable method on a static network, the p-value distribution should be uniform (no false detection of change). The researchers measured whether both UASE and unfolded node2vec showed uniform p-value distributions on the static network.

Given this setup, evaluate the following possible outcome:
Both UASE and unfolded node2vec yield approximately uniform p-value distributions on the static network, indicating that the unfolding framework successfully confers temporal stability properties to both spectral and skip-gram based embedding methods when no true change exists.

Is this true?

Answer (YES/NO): YES